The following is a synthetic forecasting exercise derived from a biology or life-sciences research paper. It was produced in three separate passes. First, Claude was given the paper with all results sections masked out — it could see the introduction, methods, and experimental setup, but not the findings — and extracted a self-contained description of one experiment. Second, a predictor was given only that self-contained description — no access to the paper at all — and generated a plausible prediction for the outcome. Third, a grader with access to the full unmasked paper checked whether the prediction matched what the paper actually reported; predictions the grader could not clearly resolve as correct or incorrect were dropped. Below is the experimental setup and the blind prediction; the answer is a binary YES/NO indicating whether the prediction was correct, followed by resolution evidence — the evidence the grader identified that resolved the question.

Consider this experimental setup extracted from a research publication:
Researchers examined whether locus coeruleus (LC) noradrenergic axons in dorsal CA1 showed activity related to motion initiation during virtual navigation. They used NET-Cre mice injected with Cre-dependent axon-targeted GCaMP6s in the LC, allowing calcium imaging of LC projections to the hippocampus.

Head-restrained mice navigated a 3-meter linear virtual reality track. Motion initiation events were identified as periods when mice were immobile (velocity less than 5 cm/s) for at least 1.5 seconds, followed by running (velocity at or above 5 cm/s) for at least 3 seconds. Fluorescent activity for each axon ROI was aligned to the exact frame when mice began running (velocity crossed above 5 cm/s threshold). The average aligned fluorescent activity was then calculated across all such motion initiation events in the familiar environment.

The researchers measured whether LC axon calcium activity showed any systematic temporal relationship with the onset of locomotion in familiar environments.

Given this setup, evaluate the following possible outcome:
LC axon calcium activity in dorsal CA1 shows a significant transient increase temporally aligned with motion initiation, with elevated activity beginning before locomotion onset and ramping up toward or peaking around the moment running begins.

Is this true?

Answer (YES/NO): YES